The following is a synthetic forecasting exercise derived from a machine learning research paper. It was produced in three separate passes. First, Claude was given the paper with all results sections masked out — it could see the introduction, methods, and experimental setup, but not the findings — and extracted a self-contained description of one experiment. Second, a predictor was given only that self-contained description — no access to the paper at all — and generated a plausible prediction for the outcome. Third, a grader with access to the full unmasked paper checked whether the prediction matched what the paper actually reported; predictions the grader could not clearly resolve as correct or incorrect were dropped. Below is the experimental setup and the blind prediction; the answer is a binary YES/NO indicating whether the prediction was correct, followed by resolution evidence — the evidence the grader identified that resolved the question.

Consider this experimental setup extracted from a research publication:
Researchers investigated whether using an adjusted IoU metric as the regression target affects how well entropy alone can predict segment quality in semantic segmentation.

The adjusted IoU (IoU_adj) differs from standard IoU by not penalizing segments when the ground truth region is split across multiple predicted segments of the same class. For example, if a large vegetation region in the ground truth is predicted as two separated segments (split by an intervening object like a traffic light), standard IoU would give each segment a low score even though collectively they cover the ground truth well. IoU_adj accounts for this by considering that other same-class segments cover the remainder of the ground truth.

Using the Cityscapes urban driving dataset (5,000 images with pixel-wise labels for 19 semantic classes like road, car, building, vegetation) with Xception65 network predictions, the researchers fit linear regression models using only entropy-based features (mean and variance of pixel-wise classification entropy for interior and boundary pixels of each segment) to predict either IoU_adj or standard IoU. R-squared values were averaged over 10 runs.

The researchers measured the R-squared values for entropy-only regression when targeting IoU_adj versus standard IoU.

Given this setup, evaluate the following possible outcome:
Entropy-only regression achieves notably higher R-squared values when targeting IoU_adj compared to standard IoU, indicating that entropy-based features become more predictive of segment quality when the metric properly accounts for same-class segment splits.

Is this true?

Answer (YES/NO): NO